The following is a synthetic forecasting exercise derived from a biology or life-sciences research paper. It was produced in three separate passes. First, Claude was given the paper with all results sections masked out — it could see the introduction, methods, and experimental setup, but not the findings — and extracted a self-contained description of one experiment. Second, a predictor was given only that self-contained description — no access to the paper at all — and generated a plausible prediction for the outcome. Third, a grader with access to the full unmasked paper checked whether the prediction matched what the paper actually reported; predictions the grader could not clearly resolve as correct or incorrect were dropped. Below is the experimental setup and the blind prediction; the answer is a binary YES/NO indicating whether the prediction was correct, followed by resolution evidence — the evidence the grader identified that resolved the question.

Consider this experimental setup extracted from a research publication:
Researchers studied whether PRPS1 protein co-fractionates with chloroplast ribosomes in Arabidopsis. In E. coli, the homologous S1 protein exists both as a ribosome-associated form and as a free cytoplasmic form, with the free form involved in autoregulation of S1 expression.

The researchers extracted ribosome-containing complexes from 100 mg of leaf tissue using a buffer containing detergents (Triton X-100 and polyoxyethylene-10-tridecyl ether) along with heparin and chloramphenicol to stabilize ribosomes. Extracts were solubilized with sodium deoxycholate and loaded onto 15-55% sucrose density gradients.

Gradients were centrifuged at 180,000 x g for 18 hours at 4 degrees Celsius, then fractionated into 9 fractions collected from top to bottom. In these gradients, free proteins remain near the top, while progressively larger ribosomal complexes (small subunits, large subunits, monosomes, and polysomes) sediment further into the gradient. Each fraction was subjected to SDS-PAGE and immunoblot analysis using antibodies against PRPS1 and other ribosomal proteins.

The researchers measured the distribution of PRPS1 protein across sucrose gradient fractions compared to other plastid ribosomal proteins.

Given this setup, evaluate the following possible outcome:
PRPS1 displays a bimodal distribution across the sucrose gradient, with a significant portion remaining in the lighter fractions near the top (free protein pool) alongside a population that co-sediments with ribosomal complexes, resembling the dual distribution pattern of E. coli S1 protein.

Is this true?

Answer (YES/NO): YES